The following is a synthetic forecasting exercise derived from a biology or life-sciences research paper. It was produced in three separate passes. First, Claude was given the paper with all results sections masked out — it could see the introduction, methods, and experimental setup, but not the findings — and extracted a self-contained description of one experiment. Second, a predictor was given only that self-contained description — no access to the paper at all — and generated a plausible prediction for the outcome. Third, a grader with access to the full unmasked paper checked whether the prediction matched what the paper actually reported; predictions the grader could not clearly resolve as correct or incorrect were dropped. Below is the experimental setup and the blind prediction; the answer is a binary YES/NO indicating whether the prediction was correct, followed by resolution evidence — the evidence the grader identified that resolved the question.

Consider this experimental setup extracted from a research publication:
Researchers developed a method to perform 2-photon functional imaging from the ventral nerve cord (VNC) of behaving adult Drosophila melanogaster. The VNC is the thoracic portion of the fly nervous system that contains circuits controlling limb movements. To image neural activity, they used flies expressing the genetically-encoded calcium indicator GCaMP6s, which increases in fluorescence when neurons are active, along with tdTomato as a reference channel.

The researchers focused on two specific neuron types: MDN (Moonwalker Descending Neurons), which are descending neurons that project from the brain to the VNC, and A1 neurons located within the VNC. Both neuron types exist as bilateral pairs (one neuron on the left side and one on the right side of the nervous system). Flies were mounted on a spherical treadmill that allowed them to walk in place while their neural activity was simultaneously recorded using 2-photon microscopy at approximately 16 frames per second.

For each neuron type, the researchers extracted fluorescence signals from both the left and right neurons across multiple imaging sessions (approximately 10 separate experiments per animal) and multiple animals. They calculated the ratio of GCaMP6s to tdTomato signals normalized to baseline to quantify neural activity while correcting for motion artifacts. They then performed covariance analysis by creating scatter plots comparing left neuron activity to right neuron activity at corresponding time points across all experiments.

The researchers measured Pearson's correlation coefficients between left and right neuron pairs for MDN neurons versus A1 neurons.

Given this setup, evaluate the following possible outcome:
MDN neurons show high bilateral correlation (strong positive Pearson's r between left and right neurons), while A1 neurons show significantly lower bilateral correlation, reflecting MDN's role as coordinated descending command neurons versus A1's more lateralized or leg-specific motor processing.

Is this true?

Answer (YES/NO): YES